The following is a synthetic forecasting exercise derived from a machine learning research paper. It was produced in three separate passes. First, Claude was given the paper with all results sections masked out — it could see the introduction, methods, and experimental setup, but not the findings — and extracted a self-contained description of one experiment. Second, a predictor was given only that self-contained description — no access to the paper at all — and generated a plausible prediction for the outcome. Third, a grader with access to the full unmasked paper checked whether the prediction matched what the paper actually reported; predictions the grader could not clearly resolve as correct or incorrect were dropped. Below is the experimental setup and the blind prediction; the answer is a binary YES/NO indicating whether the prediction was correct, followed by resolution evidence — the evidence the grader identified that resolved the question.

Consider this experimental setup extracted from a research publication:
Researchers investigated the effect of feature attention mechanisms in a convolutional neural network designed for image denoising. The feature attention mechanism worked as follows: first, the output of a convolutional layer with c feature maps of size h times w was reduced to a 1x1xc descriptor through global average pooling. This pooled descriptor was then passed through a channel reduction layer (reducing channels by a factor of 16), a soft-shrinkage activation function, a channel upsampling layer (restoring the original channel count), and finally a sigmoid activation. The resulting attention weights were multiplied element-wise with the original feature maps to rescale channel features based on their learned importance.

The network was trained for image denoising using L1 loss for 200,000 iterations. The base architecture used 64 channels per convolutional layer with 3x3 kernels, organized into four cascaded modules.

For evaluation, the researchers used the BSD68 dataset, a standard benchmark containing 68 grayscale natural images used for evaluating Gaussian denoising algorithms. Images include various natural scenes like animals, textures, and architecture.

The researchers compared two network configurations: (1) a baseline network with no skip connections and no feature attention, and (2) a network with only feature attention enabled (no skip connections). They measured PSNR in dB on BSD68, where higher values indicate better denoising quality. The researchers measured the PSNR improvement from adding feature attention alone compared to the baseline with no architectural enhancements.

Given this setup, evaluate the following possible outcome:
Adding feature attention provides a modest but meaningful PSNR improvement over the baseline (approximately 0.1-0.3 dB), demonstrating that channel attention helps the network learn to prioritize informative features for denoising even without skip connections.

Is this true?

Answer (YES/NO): NO